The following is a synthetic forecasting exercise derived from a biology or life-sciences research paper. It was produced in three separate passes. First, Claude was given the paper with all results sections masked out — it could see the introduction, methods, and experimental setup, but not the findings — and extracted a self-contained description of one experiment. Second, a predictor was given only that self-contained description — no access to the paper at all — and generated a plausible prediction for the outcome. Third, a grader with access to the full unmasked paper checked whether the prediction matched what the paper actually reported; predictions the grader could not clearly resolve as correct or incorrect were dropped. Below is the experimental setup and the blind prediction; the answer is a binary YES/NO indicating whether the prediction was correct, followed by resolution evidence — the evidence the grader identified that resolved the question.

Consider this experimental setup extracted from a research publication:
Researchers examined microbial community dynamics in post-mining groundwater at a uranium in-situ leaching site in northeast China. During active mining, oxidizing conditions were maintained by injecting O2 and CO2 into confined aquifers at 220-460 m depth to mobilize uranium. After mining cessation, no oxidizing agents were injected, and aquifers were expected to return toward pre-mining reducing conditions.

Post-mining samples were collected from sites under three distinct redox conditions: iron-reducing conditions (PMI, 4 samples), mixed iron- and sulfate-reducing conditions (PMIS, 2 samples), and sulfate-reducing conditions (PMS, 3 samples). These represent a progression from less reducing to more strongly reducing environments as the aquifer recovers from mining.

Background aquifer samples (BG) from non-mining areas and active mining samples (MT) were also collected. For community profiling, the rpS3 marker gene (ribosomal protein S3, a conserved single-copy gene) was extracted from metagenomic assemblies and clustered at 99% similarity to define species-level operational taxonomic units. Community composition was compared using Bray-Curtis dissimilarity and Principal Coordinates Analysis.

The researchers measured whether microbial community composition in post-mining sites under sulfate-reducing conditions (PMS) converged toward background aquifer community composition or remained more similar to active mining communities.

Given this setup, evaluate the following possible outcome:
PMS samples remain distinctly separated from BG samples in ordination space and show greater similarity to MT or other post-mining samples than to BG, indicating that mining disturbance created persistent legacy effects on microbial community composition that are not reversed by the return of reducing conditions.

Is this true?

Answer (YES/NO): YES